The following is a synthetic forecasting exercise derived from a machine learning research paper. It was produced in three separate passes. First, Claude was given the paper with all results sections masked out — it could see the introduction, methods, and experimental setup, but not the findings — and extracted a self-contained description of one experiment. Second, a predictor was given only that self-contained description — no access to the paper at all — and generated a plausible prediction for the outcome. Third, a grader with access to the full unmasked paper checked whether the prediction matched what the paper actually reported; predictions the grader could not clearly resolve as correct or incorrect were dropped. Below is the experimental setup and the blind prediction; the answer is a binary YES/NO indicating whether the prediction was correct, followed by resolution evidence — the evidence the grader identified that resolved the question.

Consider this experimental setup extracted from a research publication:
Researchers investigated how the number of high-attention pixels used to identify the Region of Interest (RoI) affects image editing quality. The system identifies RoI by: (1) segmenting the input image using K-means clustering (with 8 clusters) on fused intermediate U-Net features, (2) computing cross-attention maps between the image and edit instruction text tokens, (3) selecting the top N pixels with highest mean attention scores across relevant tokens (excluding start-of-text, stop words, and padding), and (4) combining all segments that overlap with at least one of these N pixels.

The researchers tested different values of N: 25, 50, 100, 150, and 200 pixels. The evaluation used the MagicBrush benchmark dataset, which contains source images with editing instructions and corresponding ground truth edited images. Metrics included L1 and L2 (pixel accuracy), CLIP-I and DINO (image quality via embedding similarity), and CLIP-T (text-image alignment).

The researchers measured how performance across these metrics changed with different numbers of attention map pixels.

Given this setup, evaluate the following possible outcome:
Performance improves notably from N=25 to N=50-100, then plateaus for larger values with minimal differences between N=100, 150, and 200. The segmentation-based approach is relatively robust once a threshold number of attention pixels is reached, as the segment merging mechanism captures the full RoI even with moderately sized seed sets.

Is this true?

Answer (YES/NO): NO